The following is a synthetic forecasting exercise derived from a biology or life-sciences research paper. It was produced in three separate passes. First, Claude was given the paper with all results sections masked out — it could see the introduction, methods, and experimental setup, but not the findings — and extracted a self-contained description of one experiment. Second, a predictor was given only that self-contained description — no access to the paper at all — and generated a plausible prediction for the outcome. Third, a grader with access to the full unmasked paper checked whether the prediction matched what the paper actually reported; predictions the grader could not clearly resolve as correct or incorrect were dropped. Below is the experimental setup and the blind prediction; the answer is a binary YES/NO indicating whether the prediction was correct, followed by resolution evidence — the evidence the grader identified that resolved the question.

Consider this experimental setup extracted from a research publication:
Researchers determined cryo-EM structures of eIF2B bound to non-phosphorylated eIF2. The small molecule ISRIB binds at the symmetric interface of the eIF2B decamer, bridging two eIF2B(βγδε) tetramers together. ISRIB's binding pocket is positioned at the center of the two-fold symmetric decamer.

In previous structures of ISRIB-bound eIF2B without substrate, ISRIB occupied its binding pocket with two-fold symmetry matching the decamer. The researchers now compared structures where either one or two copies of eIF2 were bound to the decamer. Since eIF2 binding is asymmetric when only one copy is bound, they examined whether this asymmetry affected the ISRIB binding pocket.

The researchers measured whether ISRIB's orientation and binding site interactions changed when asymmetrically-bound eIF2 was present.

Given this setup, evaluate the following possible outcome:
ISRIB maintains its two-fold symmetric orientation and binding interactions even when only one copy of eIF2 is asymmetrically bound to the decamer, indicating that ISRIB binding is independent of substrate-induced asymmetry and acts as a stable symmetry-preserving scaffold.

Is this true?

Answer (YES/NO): YES